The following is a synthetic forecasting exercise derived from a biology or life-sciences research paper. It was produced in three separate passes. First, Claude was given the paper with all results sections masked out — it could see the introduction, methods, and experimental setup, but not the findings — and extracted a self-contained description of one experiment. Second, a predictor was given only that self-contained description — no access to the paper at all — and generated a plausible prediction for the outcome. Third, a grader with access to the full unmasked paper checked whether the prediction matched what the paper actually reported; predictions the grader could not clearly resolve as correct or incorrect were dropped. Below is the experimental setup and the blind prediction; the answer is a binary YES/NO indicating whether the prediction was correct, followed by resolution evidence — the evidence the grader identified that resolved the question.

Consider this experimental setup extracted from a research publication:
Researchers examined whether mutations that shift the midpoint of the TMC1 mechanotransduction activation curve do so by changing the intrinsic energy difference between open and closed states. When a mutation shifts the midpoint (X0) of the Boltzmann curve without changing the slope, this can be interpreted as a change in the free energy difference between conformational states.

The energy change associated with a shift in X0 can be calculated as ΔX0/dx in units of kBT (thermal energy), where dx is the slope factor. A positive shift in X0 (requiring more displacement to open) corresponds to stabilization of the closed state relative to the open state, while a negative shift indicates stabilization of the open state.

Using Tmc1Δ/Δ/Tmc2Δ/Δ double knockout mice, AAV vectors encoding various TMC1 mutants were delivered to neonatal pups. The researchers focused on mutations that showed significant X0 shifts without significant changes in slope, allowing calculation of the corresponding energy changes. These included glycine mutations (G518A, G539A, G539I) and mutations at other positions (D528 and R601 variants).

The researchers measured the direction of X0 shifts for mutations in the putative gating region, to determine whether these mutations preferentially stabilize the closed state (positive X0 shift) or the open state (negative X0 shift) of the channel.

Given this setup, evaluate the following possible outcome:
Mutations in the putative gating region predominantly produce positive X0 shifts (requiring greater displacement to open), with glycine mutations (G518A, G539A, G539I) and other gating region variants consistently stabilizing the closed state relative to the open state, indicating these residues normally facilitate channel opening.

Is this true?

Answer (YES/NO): NO